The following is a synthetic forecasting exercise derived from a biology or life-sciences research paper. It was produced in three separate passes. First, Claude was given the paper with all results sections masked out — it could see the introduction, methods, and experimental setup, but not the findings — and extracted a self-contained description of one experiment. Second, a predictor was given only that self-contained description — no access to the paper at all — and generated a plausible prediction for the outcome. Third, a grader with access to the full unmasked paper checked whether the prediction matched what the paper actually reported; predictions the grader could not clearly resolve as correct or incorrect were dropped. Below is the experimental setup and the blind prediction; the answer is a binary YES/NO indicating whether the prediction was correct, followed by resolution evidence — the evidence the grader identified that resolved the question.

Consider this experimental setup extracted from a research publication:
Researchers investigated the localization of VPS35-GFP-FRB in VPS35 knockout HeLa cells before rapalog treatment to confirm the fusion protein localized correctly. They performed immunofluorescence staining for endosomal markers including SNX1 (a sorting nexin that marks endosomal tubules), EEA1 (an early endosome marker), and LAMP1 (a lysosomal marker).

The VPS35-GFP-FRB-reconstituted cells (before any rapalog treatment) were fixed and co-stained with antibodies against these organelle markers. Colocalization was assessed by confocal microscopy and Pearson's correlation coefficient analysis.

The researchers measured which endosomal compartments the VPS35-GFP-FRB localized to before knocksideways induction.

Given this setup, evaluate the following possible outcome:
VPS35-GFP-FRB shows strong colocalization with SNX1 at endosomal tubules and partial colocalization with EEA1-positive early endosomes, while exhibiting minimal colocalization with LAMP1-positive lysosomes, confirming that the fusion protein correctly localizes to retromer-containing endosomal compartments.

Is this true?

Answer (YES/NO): NO